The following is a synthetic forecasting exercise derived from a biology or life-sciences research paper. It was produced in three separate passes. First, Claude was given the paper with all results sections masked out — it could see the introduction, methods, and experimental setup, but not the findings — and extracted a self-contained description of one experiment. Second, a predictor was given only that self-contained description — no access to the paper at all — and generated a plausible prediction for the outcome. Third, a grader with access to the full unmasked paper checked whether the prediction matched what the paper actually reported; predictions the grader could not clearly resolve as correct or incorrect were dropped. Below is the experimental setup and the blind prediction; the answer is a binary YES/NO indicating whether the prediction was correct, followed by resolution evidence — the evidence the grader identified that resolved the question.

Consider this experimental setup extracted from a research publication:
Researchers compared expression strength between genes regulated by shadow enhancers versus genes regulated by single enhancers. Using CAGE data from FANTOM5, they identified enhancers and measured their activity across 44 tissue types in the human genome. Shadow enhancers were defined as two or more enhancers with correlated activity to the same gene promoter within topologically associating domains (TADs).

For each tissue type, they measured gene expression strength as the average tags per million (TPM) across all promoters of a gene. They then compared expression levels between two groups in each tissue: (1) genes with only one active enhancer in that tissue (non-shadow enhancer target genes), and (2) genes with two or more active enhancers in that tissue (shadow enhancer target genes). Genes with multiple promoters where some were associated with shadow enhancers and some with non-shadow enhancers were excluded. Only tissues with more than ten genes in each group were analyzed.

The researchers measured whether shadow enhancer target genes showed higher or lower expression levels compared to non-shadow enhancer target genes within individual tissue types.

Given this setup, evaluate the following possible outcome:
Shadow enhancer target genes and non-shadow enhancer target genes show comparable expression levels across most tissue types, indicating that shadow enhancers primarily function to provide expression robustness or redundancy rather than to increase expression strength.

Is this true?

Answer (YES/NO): NO